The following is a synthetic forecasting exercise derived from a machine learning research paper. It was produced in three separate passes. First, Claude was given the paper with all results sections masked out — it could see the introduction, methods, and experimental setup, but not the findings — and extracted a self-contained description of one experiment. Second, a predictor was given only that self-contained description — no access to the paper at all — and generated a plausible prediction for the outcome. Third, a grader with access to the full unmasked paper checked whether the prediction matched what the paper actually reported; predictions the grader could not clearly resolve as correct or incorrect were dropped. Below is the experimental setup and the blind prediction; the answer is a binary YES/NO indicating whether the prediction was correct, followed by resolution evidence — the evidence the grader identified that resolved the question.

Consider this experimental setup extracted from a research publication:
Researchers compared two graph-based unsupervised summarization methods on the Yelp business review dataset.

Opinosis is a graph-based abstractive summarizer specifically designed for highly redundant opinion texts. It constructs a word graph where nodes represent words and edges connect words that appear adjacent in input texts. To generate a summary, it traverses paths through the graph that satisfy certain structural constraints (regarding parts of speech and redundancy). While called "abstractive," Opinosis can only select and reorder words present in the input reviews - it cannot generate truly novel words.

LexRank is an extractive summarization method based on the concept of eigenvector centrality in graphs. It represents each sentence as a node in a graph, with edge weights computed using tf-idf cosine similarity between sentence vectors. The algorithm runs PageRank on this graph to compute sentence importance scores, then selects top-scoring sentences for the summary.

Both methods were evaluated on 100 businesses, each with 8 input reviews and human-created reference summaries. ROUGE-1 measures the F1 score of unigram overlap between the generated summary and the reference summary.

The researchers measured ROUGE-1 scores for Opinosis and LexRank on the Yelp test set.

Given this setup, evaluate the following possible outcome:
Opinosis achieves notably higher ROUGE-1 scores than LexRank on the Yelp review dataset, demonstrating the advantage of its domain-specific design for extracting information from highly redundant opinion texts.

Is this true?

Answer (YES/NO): NO